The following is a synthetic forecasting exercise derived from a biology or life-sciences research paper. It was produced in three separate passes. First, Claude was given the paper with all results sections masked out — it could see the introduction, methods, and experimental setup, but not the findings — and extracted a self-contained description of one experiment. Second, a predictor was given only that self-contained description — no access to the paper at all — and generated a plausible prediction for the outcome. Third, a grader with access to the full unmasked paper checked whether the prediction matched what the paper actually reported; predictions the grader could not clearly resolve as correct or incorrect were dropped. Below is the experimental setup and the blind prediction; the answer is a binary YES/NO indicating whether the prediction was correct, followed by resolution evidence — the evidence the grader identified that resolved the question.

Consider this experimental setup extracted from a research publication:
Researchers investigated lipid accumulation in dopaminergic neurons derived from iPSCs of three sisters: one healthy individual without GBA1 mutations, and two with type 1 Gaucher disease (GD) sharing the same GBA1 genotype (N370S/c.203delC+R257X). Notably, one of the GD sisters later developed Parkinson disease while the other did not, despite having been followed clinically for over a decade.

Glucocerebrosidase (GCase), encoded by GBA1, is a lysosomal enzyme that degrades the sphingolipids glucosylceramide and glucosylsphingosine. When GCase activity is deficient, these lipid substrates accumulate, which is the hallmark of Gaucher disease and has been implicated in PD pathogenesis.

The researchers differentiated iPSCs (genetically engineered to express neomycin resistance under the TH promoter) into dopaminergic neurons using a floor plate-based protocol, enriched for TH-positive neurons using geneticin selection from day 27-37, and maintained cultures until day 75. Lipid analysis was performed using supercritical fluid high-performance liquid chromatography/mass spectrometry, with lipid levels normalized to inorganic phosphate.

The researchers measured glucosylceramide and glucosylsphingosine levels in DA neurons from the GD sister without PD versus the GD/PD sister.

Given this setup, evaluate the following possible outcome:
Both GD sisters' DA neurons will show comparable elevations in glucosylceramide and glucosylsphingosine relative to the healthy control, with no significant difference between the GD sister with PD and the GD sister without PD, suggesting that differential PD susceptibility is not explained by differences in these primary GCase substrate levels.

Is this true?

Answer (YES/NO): NO